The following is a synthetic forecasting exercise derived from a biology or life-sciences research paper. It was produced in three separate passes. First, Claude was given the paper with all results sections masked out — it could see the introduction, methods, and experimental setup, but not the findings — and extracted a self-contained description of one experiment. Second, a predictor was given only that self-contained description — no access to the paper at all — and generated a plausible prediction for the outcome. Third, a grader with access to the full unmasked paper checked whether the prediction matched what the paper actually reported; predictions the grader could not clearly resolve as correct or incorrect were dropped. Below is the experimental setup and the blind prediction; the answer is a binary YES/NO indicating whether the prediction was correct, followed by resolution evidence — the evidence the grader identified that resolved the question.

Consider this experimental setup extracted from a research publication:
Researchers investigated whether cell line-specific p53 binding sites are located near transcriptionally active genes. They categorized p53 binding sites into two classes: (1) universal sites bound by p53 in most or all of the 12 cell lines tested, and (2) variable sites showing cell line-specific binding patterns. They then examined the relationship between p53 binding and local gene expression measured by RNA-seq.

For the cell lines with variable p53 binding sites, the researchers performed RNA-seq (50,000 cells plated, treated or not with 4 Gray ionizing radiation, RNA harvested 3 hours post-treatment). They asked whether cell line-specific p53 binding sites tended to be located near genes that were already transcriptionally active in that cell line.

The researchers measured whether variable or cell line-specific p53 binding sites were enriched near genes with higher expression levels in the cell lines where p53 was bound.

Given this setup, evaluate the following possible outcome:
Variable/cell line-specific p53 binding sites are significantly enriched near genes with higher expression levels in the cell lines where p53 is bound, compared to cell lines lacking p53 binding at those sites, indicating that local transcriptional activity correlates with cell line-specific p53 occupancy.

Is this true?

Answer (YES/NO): YES